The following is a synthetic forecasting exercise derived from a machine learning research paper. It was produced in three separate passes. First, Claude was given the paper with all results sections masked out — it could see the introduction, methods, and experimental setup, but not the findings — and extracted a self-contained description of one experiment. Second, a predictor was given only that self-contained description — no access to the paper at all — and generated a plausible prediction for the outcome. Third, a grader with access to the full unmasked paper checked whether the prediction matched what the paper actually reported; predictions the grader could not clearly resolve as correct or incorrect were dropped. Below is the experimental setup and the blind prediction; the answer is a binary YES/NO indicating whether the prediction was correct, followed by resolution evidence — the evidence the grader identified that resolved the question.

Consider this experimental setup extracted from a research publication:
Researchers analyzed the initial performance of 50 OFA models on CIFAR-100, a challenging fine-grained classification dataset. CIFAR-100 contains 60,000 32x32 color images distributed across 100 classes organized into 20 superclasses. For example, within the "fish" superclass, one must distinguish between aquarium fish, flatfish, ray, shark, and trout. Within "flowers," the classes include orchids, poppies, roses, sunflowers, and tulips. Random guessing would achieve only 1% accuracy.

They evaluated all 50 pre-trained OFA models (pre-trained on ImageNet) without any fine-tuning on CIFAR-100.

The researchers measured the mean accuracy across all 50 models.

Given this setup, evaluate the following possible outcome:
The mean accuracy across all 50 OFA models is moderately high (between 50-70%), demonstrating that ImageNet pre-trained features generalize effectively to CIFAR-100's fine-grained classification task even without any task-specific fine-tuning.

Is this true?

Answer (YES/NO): NO